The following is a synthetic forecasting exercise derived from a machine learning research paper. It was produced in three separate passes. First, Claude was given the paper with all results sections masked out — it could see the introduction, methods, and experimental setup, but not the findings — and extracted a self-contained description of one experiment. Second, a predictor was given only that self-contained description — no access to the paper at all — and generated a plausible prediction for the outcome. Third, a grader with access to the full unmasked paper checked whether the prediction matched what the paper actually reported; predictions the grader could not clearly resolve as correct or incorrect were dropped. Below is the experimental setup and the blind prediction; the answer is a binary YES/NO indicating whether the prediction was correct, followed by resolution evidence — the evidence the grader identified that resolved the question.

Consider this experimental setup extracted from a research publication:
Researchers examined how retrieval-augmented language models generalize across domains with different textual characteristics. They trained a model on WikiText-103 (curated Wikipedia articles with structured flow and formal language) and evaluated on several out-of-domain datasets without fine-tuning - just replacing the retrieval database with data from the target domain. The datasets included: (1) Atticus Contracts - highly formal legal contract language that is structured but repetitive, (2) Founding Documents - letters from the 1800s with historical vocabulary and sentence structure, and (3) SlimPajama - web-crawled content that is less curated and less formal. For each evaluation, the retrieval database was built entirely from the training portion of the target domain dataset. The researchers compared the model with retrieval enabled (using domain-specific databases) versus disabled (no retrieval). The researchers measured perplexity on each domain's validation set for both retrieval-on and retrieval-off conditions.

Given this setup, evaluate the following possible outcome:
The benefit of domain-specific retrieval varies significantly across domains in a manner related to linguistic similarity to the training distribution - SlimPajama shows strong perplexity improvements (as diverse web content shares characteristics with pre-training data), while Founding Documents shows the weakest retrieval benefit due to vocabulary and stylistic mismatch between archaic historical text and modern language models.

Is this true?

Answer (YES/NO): NO